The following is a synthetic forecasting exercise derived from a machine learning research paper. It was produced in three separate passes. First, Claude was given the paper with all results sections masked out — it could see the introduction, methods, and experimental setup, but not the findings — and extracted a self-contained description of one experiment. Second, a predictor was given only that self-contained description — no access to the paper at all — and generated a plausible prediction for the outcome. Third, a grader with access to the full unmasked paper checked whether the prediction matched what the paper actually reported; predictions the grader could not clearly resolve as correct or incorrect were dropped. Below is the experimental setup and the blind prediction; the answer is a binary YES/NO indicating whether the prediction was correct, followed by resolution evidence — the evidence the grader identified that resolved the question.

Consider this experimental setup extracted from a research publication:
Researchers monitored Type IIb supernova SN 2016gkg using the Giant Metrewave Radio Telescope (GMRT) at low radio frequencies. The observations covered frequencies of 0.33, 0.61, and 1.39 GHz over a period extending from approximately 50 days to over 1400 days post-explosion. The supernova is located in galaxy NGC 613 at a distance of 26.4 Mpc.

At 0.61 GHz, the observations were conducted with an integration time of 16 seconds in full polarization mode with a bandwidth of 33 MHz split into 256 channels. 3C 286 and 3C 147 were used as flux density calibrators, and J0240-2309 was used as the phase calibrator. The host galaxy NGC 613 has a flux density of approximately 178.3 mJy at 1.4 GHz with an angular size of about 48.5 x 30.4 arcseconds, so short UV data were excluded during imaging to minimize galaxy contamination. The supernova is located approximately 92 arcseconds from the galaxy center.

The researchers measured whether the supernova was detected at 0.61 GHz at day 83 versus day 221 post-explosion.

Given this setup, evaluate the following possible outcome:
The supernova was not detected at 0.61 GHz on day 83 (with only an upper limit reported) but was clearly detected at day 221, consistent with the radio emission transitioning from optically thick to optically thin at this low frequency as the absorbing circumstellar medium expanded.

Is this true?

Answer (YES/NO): YES